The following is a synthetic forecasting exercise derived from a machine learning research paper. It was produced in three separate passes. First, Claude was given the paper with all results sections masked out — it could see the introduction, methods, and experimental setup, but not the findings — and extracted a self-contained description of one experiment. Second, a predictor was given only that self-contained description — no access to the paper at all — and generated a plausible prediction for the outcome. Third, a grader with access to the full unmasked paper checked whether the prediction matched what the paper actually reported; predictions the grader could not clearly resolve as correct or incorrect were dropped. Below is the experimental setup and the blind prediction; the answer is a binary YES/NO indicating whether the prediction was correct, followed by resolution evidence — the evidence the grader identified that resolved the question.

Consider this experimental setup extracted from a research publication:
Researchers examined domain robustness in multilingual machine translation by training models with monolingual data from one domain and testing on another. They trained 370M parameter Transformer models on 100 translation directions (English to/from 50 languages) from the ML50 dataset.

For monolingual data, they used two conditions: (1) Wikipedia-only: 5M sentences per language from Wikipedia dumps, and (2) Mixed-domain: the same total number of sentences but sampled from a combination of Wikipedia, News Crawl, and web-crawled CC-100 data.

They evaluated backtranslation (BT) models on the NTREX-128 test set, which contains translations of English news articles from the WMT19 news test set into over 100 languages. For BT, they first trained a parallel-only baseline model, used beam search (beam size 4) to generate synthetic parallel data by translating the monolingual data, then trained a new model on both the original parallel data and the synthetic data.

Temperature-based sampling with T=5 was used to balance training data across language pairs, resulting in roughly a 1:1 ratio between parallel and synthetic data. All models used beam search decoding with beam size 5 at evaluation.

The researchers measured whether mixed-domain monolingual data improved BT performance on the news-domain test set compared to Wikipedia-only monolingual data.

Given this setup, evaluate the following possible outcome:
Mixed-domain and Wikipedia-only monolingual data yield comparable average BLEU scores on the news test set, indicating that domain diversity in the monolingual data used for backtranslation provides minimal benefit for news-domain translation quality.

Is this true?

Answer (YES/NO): NO